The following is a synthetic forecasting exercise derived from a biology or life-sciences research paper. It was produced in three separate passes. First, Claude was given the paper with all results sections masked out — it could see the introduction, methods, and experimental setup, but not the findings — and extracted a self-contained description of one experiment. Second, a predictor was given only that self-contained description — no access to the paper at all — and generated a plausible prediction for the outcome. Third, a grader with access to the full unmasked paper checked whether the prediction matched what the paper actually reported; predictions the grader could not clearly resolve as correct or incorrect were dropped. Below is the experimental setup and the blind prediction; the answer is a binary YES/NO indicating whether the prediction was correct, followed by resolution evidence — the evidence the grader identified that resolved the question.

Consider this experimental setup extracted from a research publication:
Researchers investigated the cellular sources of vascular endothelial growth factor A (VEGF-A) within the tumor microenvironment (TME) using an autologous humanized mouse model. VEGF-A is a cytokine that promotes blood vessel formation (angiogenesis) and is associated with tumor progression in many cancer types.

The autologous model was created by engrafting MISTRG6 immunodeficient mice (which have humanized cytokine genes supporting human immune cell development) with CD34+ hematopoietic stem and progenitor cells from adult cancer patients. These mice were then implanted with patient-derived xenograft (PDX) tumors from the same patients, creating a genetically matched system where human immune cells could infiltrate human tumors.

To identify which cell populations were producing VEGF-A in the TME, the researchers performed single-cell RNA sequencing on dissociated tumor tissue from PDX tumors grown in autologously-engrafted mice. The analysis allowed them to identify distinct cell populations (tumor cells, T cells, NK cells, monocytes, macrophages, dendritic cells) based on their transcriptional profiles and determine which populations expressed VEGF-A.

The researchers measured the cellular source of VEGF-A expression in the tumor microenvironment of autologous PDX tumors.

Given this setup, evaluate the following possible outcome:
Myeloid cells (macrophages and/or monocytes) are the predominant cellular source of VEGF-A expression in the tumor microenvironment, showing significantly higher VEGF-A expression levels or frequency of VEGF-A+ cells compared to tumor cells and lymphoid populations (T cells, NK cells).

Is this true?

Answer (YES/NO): YES